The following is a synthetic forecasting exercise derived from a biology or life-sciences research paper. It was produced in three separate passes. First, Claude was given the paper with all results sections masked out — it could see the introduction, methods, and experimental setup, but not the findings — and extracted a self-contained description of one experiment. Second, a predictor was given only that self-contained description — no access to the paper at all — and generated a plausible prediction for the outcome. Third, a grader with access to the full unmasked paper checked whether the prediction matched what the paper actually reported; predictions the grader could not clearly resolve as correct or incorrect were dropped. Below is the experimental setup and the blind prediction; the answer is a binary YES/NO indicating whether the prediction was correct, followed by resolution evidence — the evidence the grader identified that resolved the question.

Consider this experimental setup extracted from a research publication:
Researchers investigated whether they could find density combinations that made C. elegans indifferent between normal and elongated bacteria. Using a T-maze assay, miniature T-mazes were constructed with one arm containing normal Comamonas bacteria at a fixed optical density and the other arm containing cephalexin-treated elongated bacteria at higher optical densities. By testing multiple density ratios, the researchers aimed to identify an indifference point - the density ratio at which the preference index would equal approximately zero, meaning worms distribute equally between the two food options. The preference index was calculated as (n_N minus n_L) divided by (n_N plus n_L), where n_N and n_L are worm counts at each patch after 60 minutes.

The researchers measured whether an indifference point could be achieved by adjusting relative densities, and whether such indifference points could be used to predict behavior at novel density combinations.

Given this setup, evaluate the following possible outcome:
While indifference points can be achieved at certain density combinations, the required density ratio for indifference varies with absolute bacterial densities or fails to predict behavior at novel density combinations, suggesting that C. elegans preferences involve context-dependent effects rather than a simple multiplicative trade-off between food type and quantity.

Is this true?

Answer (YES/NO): NO